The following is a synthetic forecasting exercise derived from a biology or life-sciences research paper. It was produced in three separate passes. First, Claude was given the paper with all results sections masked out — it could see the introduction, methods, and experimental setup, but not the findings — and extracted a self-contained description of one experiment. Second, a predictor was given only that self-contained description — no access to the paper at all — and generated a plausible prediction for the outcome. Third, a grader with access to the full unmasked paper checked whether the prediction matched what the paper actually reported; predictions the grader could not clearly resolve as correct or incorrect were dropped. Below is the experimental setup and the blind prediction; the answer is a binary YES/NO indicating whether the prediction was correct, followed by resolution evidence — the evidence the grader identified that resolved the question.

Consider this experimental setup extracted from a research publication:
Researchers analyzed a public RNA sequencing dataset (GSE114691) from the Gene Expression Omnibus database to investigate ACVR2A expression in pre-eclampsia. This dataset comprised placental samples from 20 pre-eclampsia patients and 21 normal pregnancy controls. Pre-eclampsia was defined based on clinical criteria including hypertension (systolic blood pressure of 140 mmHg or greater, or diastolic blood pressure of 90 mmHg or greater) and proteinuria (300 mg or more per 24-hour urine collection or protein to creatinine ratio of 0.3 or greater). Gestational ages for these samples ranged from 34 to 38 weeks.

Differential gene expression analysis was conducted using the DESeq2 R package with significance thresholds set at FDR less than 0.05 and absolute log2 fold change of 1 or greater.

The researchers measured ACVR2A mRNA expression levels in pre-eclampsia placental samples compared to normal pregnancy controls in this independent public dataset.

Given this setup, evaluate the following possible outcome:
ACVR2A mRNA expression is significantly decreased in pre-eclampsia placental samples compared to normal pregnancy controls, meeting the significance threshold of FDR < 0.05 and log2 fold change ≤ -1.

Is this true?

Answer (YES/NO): YES